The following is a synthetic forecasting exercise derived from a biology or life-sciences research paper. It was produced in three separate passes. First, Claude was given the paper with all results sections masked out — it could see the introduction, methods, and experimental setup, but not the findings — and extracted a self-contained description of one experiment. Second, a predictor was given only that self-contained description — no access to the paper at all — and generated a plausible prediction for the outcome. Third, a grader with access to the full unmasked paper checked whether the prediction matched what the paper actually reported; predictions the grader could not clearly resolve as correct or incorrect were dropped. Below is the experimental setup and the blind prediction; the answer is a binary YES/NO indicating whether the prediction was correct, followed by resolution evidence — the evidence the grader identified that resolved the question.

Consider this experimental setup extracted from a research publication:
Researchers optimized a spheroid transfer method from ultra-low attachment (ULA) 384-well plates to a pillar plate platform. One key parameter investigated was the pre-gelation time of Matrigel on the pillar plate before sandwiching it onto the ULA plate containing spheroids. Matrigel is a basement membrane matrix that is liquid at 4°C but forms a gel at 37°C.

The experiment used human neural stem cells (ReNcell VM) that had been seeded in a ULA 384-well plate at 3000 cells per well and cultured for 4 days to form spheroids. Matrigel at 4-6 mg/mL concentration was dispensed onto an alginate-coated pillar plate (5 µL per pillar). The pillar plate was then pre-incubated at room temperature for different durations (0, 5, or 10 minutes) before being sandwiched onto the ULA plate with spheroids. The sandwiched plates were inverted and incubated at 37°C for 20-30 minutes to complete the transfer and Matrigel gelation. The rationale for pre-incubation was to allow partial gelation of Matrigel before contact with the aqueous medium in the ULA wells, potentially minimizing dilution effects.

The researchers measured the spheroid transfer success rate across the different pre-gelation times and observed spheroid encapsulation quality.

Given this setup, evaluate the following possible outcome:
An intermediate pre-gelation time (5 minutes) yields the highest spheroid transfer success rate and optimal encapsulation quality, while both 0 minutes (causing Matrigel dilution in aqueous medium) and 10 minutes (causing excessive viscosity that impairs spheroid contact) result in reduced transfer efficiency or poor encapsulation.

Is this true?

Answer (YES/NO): NO